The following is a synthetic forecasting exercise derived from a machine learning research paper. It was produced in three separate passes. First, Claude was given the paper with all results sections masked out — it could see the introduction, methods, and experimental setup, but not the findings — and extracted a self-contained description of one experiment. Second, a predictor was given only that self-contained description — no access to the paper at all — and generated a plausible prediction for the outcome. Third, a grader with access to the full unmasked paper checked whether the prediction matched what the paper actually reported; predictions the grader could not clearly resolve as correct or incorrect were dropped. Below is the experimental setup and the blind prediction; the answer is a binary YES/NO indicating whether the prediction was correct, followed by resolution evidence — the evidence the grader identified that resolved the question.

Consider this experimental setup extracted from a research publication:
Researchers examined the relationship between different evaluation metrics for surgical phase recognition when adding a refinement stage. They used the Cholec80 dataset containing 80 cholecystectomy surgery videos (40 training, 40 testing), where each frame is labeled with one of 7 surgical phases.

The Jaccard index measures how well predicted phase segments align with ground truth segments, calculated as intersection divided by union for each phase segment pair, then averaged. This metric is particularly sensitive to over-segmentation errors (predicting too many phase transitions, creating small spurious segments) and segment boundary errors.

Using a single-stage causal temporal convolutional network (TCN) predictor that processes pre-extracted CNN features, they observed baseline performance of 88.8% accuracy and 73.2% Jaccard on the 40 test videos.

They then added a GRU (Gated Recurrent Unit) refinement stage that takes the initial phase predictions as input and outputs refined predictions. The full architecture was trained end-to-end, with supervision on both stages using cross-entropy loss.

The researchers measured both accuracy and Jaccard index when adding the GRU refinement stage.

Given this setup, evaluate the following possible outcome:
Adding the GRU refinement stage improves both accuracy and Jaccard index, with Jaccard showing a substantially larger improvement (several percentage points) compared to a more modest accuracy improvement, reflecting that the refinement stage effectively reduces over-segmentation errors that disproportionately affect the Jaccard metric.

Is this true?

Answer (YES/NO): NO